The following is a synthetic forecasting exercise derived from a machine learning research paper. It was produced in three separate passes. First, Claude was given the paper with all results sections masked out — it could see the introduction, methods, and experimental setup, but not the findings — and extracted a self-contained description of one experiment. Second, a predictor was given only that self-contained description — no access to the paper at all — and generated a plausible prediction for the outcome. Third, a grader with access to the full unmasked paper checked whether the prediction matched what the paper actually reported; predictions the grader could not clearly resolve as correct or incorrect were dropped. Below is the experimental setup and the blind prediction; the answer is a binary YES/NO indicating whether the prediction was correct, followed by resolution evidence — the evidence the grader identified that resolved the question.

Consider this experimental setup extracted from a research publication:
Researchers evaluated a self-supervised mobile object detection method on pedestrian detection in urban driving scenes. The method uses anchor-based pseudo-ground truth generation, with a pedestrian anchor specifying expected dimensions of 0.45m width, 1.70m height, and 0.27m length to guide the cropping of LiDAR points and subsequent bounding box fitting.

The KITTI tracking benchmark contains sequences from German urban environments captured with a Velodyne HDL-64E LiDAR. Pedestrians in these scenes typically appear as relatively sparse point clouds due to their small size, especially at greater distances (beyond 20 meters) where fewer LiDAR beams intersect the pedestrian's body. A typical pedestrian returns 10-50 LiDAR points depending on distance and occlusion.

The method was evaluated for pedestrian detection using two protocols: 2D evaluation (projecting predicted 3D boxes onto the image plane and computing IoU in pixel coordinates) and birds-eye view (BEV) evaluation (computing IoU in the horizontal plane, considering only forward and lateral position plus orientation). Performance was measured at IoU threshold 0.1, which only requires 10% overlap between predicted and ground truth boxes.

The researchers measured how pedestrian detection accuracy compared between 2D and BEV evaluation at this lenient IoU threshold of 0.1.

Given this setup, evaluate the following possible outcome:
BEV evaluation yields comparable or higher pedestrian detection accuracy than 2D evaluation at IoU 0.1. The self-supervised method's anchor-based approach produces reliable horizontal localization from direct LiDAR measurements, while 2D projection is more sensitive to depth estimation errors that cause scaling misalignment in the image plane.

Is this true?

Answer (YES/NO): NO